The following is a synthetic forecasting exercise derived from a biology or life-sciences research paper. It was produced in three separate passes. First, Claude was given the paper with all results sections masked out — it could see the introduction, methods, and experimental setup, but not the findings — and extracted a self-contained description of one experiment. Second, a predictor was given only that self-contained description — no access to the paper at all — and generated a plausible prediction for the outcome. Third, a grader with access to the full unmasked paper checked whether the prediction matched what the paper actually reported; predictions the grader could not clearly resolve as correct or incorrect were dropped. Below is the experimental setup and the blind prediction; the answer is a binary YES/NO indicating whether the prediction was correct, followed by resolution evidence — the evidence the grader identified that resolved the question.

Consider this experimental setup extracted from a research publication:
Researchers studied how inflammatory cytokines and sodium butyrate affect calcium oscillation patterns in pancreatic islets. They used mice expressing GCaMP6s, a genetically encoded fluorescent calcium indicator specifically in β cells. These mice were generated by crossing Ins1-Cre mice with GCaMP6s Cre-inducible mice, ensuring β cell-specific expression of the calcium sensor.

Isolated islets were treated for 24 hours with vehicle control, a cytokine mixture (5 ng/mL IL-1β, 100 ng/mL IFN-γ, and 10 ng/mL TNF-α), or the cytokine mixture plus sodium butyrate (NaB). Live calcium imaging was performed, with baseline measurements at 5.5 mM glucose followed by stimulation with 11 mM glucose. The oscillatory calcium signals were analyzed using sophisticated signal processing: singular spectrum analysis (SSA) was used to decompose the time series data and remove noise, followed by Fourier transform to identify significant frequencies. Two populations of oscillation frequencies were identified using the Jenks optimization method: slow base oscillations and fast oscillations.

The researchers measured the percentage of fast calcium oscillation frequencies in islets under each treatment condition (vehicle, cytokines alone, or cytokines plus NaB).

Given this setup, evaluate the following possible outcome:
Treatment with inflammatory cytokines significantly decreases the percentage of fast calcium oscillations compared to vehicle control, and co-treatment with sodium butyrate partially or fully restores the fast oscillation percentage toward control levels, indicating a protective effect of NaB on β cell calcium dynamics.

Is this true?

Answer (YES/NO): NO